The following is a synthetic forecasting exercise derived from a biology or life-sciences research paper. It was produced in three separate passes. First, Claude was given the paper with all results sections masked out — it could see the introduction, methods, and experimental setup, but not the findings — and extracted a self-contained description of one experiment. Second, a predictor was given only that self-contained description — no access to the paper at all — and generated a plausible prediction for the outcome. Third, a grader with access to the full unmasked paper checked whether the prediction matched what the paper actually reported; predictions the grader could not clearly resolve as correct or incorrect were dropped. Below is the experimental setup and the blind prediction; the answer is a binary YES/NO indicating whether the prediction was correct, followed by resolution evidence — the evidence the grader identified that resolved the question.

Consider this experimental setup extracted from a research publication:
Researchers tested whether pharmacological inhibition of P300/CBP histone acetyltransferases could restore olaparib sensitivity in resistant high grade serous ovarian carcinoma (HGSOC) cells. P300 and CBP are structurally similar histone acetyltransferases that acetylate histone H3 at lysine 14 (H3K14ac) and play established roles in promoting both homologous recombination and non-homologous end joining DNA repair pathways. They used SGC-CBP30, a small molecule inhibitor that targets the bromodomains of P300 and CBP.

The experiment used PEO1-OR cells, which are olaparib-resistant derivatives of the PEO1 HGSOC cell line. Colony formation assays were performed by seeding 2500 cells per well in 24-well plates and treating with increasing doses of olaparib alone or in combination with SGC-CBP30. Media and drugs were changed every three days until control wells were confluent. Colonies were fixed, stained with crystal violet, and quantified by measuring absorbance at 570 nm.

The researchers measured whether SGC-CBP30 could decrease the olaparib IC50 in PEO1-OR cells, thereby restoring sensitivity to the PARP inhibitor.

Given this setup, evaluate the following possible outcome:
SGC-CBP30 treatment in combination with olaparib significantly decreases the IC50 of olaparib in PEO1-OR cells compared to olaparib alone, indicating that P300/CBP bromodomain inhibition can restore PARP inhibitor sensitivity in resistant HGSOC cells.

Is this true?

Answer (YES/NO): NO